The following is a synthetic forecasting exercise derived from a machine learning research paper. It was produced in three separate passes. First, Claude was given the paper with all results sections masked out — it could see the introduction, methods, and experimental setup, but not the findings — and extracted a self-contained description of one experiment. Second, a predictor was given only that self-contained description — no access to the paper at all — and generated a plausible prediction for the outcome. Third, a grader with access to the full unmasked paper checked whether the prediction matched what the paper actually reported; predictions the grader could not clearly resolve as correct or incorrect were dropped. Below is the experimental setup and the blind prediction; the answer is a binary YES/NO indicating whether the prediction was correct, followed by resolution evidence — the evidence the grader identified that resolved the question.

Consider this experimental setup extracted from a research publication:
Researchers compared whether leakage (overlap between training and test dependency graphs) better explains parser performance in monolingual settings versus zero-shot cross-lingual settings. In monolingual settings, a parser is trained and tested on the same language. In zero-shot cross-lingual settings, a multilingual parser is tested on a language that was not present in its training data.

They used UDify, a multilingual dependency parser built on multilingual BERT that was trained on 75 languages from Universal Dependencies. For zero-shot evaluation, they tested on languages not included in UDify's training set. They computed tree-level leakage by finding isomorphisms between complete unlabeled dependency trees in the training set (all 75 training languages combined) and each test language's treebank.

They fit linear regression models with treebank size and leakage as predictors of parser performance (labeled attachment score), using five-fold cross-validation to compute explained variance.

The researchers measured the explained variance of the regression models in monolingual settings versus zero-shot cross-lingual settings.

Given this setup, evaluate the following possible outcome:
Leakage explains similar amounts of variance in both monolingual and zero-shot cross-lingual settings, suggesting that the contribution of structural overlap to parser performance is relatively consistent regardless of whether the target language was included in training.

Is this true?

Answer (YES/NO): NO